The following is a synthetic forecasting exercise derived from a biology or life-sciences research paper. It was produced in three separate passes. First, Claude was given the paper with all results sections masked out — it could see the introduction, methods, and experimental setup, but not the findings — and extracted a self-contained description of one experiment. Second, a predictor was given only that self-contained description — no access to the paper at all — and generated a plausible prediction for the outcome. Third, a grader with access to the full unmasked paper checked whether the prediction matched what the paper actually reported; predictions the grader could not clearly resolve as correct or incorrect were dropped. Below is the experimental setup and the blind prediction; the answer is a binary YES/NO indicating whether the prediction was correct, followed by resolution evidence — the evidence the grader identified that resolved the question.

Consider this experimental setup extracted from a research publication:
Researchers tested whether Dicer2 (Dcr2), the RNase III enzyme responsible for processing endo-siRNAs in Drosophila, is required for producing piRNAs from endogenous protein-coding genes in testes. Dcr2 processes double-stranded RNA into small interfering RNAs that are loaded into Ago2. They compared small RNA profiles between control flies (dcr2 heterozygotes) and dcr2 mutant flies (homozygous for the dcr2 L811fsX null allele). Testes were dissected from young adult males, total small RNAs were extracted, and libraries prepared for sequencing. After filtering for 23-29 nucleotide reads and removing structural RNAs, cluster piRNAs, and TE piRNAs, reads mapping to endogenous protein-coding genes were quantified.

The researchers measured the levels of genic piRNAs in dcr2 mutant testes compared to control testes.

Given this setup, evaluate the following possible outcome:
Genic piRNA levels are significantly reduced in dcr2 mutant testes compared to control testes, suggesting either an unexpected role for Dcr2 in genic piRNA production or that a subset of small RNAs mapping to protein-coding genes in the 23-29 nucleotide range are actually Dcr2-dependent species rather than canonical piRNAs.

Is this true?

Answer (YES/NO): YES